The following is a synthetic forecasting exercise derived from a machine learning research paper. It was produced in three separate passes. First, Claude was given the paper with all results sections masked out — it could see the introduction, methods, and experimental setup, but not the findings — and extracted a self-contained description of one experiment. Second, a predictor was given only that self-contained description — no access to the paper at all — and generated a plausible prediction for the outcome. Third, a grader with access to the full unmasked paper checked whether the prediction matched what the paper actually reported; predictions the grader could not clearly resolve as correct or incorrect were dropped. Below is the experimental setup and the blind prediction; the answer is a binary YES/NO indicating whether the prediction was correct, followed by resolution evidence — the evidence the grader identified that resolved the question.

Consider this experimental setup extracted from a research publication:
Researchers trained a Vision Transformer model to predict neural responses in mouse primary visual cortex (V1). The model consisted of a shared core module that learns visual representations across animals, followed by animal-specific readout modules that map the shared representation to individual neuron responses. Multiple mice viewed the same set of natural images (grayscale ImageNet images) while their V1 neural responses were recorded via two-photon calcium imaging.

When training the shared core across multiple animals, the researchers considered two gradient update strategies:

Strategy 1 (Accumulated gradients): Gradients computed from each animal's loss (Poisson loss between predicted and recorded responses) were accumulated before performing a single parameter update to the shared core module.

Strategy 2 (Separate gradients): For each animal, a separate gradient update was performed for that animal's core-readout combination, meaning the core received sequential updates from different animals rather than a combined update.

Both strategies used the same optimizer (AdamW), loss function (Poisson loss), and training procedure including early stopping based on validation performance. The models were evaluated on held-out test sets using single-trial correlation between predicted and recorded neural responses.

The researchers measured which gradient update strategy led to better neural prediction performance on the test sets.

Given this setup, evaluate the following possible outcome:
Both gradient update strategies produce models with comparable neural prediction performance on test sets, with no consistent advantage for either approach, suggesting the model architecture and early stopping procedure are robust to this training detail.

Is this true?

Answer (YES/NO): NO